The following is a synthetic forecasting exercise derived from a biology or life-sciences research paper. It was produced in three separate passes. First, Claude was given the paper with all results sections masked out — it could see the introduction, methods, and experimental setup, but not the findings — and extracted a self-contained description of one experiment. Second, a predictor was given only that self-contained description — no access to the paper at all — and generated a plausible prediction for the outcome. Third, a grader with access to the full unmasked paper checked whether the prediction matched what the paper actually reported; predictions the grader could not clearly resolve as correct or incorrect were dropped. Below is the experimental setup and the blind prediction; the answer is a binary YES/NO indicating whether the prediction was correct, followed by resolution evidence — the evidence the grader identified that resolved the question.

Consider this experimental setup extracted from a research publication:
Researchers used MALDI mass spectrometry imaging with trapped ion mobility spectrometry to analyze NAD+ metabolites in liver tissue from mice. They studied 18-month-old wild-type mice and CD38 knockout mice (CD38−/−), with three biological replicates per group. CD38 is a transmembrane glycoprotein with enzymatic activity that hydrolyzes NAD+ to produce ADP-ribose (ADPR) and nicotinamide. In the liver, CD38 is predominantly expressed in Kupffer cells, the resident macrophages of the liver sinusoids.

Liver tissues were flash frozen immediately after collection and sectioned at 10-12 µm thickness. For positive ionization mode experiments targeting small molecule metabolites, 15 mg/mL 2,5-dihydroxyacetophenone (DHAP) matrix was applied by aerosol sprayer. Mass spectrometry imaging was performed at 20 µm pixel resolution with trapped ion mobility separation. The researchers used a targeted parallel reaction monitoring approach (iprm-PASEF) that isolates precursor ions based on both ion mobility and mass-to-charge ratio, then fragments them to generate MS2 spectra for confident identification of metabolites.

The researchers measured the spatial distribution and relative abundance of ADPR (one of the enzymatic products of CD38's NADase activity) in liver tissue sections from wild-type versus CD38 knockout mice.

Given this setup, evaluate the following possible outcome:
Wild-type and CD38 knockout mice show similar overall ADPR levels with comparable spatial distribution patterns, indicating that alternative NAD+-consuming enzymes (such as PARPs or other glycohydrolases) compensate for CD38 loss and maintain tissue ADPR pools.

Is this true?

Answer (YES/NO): NO